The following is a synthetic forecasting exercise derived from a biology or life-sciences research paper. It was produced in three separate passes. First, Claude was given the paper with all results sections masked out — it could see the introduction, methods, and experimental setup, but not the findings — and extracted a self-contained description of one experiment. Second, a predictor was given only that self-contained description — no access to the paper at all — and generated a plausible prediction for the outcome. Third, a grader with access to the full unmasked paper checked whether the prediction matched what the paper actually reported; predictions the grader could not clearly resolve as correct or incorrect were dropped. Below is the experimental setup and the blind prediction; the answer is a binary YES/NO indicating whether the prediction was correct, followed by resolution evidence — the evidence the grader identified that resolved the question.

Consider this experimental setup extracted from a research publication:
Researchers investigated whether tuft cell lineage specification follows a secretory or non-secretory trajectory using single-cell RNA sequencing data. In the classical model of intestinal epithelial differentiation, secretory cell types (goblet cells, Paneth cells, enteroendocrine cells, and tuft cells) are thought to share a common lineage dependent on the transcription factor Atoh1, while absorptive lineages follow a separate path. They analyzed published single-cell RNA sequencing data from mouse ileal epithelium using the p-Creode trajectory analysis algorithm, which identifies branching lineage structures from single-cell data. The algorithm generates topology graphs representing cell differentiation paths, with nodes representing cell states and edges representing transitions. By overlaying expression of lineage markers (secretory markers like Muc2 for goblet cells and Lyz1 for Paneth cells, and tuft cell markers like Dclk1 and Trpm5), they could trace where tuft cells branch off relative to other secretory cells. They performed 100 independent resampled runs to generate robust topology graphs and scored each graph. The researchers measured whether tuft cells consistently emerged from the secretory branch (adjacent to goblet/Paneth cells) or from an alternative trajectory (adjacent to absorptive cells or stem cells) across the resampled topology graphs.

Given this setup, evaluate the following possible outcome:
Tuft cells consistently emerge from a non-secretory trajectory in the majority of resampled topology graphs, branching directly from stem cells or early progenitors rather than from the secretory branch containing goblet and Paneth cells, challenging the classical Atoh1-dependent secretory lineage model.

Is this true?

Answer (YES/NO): YES